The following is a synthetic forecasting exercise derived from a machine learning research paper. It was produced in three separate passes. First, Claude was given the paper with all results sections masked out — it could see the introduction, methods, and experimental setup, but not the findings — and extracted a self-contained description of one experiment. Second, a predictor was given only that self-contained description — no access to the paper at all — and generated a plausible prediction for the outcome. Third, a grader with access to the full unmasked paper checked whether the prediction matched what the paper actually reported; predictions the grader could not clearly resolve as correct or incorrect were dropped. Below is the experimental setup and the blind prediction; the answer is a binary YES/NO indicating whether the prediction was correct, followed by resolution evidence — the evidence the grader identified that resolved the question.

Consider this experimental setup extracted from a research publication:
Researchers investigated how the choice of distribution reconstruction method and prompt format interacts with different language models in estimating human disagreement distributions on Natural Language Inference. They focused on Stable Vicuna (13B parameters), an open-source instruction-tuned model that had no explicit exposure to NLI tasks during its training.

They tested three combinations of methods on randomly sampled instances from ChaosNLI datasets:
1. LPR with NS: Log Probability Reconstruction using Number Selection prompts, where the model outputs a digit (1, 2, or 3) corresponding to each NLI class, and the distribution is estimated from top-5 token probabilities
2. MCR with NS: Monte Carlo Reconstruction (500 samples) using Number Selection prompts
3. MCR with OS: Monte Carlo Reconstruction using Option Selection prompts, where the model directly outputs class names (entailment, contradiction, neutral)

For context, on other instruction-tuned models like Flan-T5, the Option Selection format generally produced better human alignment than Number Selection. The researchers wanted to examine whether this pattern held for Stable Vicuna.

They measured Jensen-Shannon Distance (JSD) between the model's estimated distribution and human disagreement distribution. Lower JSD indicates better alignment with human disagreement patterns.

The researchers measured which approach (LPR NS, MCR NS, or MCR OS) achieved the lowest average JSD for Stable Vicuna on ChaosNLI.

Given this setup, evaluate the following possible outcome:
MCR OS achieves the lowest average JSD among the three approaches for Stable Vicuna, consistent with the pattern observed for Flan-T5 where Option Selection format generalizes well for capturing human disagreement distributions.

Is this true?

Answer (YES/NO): NO